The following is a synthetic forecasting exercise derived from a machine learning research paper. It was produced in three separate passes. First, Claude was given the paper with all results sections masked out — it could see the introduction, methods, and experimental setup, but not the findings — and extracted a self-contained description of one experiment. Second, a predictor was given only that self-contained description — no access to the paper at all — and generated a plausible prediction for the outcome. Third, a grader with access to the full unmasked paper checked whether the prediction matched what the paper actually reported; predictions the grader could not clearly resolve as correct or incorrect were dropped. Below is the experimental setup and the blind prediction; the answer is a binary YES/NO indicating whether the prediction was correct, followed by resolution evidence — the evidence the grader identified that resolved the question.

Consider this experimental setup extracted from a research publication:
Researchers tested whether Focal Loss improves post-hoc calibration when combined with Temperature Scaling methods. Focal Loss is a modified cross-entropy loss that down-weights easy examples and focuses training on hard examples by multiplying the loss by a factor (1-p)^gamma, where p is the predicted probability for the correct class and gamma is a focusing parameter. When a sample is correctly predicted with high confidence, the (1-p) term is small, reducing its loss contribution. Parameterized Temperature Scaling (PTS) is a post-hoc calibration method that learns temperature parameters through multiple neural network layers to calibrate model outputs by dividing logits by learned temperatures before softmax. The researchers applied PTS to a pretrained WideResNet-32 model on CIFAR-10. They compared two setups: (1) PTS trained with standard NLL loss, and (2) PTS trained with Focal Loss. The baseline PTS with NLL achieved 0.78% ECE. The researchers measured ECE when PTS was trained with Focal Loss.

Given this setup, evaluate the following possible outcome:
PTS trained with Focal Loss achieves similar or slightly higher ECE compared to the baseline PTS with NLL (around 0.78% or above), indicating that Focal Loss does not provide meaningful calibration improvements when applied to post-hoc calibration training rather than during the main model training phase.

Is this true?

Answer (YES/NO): NO